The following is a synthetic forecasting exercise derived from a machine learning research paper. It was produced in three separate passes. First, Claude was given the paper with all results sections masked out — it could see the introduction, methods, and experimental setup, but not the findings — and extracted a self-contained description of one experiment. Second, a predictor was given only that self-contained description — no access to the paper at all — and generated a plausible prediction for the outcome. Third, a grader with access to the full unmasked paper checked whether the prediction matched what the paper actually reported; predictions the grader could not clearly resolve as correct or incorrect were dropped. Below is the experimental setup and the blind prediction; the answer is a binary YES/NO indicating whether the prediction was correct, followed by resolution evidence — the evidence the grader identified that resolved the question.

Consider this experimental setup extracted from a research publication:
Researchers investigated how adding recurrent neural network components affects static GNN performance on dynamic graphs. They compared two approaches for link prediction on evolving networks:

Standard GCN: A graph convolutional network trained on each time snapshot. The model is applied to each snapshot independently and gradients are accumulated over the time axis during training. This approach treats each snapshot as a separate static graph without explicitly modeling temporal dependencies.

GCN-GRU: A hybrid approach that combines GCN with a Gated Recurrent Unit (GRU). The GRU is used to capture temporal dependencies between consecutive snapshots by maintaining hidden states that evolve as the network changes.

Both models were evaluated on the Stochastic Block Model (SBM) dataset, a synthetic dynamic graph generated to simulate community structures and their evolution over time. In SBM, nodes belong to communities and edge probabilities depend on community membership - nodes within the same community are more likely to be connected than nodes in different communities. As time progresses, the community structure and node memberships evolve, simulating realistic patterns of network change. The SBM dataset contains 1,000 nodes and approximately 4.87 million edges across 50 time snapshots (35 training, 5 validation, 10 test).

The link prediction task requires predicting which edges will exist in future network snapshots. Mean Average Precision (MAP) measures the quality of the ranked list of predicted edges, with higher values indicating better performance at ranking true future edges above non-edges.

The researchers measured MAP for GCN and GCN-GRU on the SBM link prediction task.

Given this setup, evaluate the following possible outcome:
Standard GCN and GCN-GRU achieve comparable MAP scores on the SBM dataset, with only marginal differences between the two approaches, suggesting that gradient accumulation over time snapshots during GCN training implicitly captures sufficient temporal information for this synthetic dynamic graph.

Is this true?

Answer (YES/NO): YES